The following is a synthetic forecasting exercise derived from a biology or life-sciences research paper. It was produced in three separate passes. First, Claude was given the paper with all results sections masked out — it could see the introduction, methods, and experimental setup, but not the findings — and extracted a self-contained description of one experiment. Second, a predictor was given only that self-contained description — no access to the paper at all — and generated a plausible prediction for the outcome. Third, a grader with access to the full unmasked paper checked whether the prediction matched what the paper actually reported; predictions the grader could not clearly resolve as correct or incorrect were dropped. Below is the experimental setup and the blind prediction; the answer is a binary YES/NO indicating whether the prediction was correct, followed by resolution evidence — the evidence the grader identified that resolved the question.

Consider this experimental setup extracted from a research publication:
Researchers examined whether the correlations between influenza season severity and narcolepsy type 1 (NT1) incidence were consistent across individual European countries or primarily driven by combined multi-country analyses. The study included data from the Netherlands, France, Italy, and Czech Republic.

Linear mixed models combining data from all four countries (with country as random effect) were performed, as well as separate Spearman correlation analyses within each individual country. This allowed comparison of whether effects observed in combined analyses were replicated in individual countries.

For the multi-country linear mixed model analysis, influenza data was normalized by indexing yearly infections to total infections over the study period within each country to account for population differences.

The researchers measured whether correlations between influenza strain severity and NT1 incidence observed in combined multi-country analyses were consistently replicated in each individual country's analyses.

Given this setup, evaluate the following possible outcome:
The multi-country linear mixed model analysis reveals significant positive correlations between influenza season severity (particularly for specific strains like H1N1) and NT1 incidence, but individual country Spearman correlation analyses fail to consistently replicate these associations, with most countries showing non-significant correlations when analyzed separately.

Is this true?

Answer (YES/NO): NO